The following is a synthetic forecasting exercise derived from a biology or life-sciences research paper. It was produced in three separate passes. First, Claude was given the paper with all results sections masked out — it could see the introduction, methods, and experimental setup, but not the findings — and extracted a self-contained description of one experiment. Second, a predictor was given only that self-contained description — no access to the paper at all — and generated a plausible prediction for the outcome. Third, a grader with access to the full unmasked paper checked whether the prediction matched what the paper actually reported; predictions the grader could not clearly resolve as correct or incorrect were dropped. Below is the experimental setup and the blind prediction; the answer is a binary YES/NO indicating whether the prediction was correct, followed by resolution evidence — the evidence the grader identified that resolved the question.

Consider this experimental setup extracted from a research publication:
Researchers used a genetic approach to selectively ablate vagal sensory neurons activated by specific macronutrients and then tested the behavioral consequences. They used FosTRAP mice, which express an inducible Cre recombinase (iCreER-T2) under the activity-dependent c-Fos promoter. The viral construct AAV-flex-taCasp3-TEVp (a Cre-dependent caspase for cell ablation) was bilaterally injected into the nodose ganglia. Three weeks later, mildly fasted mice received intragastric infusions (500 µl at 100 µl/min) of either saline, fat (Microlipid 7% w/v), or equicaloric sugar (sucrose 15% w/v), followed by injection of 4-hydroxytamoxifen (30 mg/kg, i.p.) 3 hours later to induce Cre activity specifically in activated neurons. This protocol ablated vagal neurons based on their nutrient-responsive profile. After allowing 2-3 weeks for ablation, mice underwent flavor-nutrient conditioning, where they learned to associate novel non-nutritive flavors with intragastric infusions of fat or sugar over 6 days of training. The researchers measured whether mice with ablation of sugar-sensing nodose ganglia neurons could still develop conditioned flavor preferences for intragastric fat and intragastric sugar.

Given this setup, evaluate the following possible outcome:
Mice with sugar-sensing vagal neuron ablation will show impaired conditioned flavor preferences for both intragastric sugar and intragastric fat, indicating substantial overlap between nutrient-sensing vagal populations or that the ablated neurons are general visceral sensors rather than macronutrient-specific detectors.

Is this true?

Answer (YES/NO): NO